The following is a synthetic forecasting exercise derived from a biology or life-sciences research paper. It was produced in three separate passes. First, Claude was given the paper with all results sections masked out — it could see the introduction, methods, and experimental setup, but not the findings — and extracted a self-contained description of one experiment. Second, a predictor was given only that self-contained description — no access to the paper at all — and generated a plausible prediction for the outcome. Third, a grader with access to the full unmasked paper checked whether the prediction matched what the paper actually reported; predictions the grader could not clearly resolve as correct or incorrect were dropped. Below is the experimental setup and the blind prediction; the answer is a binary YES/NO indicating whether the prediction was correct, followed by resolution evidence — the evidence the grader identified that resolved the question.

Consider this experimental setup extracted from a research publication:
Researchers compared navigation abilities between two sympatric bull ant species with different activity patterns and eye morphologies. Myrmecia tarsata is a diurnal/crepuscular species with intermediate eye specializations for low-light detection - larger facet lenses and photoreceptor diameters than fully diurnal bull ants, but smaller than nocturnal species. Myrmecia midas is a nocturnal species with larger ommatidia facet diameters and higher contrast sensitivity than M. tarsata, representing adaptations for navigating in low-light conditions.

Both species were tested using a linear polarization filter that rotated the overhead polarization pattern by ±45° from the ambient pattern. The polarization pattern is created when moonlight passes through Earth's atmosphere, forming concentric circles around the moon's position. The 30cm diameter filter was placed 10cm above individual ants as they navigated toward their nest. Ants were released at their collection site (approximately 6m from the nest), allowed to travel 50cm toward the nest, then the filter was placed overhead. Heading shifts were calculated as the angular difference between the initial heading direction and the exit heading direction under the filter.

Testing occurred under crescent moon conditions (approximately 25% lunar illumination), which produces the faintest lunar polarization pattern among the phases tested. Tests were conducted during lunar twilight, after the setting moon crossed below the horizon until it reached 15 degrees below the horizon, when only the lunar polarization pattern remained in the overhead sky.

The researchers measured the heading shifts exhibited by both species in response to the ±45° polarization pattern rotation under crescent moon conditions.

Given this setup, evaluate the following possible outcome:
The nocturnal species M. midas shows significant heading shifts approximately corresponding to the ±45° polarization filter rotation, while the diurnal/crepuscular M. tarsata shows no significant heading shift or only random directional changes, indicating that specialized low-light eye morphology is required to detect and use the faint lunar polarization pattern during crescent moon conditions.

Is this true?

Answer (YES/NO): YES